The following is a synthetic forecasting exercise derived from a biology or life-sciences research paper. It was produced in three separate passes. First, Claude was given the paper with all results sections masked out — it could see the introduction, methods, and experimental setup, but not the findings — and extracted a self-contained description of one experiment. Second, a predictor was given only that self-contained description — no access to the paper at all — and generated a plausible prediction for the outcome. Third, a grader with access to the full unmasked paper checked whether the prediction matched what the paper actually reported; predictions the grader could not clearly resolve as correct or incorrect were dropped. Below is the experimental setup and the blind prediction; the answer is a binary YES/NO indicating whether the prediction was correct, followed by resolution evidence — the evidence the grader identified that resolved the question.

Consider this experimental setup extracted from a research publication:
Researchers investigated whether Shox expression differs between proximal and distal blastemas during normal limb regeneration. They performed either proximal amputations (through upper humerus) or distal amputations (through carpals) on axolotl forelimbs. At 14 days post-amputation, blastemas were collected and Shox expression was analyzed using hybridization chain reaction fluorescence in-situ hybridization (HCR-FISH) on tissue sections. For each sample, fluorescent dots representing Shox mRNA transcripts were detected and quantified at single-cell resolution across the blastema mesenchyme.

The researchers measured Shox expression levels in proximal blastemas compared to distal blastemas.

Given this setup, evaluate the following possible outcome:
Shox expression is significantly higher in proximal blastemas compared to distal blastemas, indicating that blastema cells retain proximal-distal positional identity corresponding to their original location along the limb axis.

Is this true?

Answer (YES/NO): YES